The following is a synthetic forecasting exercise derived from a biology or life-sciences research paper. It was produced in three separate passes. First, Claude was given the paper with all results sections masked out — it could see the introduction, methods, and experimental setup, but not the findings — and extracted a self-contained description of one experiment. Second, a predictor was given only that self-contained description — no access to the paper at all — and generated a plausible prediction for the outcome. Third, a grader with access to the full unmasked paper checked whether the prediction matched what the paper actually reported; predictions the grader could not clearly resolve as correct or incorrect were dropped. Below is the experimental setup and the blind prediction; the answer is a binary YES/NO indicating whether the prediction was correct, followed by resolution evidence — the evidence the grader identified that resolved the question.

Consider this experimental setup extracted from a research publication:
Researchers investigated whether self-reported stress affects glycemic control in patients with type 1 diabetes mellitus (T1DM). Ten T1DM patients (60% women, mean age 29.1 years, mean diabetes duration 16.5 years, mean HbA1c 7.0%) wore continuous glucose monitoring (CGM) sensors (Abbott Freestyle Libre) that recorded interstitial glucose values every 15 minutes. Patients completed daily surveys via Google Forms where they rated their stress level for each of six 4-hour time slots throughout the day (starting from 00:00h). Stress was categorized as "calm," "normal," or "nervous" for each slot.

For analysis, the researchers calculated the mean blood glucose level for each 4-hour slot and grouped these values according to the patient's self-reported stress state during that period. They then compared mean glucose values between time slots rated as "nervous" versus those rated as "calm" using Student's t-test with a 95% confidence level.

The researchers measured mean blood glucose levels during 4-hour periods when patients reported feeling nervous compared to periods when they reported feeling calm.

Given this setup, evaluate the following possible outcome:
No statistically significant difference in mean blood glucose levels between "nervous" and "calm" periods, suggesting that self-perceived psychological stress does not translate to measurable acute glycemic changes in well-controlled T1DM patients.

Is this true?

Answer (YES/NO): NO